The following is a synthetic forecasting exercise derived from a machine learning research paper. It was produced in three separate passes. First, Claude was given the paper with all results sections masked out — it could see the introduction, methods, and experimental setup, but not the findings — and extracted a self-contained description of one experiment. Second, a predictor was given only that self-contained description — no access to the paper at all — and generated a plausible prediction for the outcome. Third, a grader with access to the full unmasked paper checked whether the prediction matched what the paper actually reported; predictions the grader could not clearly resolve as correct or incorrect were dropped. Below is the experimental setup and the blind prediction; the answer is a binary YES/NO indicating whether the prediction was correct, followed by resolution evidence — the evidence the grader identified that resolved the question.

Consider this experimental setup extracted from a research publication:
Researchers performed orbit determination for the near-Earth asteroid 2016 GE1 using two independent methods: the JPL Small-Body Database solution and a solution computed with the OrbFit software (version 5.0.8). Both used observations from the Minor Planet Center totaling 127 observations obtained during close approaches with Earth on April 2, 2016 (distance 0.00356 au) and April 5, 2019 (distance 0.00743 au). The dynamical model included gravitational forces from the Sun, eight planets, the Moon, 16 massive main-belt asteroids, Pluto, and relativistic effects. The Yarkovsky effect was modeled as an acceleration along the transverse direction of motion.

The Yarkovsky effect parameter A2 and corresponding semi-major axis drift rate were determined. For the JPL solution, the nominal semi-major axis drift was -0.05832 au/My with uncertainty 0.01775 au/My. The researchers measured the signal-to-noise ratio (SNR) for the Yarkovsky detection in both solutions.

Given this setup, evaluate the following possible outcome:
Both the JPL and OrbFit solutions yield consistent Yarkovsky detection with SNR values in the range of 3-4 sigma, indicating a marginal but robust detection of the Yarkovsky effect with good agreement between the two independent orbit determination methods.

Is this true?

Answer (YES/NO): YES